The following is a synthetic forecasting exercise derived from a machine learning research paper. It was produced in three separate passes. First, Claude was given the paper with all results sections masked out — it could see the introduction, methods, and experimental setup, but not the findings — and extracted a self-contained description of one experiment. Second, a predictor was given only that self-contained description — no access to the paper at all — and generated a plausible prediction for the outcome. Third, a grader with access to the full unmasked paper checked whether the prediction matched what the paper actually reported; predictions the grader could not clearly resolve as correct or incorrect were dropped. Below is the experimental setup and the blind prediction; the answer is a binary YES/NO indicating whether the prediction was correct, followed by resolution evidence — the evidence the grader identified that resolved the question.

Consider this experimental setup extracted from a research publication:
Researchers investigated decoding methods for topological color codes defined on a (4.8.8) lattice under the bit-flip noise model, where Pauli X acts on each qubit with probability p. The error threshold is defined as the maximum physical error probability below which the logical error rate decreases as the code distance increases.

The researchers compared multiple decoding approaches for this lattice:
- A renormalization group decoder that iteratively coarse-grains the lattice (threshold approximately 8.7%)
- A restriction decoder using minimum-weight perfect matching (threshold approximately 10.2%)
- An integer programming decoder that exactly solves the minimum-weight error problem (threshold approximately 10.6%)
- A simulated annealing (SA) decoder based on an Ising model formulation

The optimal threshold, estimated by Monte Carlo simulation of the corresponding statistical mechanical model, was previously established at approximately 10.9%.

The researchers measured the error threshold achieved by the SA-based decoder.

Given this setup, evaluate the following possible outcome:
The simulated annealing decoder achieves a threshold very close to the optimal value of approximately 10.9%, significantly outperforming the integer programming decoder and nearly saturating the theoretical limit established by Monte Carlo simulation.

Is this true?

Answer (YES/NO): NO